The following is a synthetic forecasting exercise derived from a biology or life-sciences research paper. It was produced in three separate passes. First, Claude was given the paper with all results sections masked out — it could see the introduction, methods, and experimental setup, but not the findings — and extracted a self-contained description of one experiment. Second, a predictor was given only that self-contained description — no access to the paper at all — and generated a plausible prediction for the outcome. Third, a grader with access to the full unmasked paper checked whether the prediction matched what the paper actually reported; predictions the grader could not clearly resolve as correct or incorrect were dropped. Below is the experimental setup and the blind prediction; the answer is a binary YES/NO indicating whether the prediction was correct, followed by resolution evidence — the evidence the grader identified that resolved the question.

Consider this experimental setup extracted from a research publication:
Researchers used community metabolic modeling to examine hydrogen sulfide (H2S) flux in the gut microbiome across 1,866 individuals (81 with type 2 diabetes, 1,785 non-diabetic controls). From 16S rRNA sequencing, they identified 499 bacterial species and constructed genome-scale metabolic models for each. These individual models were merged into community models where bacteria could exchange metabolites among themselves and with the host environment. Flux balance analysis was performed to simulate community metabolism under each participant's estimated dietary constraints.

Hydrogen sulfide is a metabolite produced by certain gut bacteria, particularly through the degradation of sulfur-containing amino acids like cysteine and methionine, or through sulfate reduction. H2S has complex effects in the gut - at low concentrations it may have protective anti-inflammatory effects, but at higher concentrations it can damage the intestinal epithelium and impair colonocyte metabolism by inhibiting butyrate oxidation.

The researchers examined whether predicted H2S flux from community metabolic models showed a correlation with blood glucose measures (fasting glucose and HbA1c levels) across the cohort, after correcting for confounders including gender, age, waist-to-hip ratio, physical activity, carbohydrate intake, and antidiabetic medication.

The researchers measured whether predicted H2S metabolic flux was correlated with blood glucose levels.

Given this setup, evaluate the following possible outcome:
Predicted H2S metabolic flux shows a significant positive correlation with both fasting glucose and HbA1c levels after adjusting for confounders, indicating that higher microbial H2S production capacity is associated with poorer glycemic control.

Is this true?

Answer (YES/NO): YES